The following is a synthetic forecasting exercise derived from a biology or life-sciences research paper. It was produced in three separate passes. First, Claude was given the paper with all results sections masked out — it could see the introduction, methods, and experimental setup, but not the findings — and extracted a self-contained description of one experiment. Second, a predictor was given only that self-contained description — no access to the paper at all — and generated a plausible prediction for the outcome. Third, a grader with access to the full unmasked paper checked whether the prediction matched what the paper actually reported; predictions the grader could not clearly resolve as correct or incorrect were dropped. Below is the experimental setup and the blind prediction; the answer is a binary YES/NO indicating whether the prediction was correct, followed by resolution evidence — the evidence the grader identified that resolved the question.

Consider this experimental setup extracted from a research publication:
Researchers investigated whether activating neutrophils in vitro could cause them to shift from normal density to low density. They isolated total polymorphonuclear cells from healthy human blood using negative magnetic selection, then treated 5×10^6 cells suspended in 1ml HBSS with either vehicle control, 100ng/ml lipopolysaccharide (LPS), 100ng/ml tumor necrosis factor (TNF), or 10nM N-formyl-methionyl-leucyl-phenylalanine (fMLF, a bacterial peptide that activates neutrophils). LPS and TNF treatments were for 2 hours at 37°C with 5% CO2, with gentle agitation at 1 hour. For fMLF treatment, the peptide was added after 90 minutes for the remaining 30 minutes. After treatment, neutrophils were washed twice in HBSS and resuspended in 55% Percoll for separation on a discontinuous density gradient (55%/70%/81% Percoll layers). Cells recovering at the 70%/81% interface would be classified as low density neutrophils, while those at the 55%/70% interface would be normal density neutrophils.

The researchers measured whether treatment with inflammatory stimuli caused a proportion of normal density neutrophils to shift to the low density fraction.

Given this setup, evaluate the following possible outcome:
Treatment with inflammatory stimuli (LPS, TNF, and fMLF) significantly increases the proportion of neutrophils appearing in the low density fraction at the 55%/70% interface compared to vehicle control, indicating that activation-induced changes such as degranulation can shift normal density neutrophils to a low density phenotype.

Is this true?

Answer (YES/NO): NO